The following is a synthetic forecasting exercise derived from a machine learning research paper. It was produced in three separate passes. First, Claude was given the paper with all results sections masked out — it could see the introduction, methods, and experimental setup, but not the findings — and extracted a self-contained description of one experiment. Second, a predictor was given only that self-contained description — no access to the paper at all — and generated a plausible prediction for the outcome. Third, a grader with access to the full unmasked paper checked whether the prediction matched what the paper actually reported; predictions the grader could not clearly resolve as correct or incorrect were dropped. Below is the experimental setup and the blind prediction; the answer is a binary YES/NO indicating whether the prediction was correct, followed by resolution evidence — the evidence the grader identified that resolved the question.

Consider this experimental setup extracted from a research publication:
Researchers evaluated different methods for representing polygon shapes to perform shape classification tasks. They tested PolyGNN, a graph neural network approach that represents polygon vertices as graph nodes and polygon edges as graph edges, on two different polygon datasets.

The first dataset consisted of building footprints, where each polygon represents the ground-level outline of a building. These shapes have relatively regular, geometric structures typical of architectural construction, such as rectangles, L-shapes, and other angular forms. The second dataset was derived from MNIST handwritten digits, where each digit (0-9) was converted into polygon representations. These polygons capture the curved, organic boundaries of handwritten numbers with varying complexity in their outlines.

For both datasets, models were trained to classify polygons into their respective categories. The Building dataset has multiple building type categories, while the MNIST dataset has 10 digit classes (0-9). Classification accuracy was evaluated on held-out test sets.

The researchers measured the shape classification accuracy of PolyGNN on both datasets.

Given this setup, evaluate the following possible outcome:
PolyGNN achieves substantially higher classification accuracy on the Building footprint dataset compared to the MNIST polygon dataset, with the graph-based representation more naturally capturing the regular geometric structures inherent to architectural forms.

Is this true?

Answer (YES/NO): YES